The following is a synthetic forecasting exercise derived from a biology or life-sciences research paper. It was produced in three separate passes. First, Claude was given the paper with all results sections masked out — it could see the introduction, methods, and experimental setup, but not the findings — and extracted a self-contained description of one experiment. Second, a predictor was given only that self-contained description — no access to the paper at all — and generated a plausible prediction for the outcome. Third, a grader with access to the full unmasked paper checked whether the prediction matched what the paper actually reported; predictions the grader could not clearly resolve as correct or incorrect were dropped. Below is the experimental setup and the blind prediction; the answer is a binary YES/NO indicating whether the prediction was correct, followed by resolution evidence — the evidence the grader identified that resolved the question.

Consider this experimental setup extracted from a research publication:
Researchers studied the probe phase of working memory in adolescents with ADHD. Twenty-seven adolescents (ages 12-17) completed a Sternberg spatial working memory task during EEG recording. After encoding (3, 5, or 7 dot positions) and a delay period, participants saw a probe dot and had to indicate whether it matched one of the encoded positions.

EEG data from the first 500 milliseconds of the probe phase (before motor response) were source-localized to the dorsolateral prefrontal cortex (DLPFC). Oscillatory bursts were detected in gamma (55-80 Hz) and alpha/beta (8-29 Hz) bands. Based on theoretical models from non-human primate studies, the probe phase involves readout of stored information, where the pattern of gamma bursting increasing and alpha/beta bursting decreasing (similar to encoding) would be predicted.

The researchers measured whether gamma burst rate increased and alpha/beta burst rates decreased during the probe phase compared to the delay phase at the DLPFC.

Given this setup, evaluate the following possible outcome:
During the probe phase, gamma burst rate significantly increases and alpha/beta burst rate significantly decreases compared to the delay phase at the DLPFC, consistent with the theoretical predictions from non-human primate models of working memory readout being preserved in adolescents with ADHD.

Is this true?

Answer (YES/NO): NO